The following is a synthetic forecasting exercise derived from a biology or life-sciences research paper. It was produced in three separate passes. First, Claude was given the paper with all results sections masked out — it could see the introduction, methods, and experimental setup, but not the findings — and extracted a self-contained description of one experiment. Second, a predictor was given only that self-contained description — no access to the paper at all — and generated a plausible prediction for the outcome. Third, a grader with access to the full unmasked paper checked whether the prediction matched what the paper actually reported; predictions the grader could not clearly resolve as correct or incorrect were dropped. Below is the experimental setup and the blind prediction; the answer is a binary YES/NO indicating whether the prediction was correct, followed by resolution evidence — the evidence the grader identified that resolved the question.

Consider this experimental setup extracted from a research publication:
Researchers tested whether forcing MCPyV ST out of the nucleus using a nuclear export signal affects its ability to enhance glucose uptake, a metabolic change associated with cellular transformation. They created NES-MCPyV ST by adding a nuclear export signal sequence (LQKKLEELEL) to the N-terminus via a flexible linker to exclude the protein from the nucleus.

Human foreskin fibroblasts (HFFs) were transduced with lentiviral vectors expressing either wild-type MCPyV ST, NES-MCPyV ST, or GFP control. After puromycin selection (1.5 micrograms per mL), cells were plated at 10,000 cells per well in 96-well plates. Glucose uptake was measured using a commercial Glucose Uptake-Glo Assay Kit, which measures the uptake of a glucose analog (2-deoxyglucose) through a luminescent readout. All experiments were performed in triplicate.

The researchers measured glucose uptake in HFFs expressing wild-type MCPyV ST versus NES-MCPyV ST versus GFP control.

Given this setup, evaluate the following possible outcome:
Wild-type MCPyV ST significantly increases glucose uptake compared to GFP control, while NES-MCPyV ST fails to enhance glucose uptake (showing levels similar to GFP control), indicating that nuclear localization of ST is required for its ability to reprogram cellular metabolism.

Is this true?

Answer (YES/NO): NO